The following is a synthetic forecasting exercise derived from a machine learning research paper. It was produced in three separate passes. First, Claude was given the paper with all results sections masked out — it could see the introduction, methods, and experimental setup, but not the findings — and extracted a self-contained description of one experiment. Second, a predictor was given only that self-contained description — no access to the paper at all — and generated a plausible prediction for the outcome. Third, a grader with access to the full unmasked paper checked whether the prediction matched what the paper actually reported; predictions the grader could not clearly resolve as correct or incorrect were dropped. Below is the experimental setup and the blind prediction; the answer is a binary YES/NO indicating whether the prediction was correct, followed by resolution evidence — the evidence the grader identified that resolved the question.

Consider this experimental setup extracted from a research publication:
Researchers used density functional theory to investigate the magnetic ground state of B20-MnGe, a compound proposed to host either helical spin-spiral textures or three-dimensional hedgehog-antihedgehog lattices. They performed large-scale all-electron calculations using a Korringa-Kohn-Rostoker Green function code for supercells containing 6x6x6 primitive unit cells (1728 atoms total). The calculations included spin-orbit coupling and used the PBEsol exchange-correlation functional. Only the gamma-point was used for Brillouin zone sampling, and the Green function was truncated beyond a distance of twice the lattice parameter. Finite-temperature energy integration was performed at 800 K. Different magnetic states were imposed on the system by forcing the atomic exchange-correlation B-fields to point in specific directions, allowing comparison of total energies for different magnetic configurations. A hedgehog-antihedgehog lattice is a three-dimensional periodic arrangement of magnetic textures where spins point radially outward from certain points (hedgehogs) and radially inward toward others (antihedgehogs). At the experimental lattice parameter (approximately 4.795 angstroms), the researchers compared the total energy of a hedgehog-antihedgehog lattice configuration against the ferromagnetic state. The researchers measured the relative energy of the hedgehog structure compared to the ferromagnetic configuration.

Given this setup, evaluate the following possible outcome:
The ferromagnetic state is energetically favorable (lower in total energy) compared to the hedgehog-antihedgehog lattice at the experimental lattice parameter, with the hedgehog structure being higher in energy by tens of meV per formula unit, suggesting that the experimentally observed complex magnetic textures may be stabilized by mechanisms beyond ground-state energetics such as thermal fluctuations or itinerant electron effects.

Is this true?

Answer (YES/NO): NO